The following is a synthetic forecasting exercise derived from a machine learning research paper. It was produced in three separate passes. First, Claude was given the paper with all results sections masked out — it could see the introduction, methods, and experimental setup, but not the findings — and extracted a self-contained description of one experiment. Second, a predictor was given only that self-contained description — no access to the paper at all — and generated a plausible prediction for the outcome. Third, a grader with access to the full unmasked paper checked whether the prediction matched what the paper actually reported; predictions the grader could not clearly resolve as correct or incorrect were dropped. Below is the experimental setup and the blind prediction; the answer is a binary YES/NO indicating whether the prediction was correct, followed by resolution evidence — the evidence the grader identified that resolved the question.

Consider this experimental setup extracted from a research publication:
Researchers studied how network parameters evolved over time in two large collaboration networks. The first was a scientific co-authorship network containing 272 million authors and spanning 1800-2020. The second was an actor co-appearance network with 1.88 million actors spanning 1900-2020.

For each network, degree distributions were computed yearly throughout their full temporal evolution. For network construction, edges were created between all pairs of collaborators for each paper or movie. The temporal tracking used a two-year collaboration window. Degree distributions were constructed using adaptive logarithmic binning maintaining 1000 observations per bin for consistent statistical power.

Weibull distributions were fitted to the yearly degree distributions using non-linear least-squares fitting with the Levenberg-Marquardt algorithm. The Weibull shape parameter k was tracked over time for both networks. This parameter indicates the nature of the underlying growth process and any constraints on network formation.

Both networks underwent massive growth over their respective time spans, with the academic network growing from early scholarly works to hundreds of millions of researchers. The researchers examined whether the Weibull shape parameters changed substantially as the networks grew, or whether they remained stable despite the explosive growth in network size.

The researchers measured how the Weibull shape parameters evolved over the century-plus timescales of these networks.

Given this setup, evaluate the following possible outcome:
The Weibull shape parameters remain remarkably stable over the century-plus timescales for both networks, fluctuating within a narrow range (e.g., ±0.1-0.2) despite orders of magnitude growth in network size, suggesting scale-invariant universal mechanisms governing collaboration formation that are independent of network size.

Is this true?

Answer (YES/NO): NO